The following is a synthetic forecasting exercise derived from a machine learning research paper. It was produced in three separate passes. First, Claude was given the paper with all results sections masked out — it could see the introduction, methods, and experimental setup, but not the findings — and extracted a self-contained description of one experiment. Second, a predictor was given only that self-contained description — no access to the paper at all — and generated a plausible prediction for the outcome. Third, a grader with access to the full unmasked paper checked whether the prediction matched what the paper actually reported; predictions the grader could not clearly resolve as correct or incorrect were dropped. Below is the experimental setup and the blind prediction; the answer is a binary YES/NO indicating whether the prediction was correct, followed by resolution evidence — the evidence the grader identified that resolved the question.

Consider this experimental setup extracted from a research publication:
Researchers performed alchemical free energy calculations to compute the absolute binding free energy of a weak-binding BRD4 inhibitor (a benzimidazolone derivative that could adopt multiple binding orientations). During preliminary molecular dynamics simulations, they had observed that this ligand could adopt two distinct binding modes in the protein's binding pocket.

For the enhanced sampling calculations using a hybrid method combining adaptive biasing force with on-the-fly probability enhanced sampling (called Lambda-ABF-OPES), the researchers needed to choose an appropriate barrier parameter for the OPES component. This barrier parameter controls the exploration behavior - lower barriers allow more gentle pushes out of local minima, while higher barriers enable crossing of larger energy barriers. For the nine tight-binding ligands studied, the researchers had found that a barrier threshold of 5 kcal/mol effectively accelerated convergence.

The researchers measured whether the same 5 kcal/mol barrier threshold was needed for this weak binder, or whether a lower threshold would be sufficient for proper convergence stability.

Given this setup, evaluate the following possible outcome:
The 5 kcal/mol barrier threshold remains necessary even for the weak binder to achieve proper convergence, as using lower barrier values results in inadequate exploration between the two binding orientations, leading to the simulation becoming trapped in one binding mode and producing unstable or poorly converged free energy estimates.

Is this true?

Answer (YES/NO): NO